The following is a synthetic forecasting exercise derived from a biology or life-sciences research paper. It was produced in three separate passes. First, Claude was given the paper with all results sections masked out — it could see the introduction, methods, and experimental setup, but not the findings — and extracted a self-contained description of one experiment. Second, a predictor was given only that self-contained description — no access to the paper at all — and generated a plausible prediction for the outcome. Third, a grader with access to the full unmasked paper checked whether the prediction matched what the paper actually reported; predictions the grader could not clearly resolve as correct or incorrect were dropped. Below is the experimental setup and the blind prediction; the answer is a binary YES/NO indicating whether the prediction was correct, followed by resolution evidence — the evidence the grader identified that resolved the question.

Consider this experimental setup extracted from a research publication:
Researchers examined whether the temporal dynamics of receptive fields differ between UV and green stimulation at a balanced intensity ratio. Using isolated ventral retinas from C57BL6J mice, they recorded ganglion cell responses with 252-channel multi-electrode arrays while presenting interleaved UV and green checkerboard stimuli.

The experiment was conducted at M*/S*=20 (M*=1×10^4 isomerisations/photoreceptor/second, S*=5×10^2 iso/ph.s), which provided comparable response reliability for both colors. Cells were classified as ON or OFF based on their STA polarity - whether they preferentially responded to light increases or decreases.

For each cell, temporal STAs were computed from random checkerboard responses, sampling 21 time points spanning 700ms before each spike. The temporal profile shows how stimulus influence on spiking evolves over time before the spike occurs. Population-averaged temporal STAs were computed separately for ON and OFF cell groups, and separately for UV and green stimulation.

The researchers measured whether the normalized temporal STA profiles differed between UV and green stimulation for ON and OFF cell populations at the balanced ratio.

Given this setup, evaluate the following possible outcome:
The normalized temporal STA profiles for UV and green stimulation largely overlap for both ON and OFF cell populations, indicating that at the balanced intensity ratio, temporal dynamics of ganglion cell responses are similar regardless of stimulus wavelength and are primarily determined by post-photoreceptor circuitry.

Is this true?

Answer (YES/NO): NO